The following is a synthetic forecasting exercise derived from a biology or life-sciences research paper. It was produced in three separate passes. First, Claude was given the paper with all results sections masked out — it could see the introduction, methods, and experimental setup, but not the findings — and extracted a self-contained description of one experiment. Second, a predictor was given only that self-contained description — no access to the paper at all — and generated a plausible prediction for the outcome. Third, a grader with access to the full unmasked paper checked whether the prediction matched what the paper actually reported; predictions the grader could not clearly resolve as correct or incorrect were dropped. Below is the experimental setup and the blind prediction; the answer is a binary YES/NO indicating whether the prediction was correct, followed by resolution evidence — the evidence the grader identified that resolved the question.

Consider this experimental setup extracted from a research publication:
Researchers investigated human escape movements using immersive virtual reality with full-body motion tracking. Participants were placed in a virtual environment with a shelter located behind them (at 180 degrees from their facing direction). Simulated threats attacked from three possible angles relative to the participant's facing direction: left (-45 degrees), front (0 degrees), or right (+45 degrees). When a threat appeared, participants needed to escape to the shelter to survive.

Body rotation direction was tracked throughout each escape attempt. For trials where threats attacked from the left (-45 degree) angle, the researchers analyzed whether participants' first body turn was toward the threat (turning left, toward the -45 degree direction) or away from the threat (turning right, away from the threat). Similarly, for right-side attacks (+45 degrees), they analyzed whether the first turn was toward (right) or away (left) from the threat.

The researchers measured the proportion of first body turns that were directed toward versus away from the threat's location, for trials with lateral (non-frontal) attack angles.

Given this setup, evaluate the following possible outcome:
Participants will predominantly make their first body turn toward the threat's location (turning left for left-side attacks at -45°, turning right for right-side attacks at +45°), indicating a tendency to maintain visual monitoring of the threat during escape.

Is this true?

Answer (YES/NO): YES